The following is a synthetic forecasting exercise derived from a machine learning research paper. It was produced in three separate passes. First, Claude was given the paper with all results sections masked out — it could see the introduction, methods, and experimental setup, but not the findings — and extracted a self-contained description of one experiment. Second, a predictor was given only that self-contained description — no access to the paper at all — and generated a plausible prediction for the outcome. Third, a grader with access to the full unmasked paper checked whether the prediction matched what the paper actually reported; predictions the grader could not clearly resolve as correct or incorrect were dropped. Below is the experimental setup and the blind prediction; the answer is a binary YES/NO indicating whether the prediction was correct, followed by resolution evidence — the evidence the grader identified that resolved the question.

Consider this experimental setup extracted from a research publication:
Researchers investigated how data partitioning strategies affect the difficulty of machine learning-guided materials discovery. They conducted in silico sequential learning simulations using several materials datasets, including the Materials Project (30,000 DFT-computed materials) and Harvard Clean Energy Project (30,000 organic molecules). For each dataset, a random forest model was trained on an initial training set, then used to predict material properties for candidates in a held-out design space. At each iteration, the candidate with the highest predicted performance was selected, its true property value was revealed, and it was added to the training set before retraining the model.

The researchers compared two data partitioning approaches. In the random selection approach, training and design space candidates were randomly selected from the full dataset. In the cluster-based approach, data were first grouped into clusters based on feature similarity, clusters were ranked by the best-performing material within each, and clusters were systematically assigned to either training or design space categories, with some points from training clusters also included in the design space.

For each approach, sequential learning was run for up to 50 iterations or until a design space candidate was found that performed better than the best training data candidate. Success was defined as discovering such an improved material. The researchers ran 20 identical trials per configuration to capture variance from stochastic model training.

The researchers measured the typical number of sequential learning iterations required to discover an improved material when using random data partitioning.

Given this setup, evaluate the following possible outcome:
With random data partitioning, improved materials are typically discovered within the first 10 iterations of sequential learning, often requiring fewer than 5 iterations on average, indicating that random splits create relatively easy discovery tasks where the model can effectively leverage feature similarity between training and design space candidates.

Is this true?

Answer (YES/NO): YES